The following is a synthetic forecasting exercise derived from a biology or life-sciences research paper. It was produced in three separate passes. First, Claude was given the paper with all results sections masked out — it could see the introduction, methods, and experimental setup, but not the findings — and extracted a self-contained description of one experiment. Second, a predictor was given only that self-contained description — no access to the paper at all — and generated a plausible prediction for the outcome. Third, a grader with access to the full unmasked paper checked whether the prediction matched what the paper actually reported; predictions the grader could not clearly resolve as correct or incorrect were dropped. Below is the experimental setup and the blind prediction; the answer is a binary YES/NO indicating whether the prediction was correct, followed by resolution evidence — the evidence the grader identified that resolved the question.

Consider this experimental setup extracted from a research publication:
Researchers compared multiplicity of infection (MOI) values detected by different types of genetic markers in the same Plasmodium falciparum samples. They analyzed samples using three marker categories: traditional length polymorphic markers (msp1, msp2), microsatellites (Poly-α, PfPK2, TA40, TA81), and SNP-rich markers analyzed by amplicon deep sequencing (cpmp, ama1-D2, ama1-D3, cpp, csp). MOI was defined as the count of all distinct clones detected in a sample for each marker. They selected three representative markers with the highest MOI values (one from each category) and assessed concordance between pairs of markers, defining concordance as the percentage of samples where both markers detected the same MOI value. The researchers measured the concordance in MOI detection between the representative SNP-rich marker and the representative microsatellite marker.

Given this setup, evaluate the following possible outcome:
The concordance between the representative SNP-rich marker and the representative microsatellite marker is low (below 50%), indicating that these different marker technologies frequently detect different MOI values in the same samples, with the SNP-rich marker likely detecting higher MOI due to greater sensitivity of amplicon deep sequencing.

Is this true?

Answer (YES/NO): NO